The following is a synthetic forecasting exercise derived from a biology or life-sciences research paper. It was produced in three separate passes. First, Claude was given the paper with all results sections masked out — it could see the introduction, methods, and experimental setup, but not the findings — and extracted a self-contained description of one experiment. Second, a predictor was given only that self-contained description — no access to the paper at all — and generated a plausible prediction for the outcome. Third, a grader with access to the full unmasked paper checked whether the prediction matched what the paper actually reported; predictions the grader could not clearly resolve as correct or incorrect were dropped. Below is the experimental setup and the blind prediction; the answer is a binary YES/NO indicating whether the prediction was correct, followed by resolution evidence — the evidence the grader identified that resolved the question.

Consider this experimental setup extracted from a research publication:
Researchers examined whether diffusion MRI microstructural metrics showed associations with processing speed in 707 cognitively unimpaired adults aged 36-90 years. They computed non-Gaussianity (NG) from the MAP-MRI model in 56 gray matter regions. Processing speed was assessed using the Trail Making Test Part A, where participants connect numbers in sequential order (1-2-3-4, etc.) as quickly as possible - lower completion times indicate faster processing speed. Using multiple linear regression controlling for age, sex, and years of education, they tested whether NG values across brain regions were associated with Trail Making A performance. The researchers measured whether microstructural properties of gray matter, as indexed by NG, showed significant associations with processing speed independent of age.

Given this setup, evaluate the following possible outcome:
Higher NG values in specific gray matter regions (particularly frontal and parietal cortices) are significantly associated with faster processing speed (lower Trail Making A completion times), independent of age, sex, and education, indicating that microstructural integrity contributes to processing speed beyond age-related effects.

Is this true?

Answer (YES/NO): NO